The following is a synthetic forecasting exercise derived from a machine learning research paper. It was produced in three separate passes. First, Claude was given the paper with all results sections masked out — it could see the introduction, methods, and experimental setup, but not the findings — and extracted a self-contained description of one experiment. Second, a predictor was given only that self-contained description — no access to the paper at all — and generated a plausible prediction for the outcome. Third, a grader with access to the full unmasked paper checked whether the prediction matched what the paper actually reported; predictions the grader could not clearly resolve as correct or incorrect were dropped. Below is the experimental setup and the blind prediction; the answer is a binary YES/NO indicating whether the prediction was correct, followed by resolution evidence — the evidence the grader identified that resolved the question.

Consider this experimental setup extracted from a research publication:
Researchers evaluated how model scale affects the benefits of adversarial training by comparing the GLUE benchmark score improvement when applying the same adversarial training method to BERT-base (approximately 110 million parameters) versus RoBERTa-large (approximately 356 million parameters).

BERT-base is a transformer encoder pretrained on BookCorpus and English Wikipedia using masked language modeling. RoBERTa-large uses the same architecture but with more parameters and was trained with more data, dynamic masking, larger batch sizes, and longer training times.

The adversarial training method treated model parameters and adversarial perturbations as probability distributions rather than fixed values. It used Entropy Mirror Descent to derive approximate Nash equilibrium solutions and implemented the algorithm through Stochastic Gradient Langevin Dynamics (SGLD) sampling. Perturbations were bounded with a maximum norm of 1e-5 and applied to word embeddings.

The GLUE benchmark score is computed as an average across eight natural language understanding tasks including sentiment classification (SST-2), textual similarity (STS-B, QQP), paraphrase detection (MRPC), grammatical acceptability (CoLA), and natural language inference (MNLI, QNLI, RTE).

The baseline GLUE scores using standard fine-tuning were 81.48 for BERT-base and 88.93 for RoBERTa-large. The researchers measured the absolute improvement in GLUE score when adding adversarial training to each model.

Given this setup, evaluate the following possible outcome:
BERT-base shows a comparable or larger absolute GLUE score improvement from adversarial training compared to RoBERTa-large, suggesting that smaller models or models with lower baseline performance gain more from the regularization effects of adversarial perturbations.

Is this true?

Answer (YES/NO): YES